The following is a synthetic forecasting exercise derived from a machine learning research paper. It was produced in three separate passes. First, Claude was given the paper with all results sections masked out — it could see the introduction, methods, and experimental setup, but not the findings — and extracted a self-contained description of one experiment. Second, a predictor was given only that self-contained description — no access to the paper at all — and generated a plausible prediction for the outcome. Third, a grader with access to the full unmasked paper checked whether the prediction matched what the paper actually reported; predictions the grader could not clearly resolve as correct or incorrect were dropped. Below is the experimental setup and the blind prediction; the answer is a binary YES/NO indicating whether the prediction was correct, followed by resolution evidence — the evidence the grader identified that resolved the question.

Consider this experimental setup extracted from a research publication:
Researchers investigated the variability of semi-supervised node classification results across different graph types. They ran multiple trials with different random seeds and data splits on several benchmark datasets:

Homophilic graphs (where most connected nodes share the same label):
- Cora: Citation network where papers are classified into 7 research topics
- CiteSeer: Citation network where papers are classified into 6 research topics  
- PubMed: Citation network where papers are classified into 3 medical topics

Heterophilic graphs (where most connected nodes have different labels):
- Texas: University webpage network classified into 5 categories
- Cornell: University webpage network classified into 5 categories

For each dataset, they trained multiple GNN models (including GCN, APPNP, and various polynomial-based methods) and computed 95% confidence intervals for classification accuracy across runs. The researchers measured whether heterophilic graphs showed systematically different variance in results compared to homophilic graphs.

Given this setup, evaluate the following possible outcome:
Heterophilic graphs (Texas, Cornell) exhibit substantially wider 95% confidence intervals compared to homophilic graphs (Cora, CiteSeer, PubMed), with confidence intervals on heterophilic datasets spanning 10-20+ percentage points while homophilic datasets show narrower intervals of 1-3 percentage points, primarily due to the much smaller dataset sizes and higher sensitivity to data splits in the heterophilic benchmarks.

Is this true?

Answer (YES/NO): YES